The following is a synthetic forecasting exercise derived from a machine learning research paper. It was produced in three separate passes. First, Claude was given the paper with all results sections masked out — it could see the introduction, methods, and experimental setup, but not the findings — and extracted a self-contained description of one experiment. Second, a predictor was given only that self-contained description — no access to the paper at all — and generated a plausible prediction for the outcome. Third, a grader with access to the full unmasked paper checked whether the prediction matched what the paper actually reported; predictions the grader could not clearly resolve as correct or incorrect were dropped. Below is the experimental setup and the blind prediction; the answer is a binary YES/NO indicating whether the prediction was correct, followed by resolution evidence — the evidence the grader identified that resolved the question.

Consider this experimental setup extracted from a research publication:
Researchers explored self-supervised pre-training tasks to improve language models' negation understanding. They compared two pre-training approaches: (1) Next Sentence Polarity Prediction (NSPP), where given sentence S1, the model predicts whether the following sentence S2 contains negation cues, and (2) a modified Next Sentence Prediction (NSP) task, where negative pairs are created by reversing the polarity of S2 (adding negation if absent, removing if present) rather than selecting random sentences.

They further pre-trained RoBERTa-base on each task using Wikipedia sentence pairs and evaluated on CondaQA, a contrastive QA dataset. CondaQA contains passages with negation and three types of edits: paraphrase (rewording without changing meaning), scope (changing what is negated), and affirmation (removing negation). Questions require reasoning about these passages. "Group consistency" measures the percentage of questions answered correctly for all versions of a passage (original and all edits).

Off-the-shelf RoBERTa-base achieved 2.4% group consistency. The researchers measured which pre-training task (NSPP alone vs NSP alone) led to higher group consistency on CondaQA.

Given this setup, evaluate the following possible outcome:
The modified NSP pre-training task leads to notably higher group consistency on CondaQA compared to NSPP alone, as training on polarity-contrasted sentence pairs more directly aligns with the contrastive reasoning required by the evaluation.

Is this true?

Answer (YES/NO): YES